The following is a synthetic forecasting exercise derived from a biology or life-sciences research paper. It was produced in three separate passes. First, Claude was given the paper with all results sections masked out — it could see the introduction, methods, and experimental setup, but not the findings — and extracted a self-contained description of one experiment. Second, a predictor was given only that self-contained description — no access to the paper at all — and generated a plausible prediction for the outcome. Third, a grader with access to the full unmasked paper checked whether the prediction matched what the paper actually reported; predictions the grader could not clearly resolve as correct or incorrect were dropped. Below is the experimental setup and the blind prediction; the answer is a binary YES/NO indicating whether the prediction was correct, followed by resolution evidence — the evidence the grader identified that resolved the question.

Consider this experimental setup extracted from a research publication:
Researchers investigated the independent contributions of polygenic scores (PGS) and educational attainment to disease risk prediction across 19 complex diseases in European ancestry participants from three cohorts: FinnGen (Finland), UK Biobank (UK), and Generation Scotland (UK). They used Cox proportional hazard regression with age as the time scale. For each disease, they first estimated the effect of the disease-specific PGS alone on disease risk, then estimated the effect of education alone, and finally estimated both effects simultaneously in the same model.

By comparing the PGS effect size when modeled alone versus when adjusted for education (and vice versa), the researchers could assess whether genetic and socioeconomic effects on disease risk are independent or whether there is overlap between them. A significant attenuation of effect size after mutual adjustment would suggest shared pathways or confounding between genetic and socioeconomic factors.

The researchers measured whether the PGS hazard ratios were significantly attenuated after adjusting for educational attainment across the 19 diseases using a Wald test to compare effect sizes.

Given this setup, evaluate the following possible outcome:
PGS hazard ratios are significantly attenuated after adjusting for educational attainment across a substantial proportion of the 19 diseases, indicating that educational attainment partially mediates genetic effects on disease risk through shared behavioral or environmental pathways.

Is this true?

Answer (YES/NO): NO